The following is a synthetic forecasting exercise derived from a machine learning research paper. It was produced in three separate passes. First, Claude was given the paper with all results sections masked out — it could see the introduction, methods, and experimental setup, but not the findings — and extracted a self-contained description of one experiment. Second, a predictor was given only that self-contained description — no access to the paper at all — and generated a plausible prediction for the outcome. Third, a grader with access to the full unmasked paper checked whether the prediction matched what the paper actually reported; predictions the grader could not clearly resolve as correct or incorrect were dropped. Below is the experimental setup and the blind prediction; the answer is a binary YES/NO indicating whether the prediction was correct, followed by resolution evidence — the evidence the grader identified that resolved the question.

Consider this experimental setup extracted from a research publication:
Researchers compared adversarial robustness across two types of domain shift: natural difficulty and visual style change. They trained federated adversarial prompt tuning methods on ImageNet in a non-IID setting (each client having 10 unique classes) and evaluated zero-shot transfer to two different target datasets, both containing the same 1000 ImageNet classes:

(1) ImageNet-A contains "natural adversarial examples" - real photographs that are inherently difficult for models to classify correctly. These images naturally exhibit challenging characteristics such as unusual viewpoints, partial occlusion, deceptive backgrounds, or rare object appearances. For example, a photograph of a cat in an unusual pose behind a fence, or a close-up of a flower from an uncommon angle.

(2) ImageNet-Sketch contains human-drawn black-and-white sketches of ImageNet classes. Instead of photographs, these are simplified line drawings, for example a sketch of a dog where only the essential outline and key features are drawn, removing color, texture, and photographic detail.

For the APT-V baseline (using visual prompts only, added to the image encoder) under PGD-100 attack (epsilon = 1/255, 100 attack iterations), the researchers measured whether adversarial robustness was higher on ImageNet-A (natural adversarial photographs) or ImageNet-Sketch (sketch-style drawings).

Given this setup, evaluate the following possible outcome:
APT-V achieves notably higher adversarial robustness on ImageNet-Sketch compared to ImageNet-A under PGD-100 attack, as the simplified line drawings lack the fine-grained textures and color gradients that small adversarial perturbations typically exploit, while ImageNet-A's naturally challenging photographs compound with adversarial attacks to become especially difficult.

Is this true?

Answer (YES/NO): YES